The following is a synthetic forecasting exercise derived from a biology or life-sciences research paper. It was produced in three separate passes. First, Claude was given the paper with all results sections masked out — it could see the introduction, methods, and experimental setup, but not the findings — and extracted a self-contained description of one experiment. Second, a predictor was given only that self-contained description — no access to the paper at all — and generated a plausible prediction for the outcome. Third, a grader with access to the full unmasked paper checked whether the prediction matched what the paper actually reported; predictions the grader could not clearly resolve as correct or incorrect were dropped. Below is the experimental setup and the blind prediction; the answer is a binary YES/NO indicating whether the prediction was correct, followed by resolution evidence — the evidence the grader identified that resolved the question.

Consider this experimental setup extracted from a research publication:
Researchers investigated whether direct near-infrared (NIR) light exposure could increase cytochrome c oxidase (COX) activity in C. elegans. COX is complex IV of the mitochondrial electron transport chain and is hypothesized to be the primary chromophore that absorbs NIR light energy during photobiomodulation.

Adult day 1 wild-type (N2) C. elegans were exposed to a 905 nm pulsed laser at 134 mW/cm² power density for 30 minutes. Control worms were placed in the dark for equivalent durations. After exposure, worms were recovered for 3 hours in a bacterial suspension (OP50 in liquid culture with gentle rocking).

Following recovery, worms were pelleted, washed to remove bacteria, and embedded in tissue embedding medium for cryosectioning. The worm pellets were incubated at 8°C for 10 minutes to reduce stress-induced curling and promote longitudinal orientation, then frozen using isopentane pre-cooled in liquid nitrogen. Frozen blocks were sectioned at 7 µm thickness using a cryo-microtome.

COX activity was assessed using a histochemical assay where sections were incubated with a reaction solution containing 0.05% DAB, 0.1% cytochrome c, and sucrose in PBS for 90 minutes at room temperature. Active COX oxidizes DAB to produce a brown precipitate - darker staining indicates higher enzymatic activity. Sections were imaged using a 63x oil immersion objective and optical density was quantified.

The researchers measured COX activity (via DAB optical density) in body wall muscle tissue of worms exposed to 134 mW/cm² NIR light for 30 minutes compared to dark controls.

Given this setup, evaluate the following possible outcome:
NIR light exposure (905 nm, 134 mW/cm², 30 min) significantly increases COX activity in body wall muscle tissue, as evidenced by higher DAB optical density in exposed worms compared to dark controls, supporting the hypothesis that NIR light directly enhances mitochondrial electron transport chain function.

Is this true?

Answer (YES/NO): YES